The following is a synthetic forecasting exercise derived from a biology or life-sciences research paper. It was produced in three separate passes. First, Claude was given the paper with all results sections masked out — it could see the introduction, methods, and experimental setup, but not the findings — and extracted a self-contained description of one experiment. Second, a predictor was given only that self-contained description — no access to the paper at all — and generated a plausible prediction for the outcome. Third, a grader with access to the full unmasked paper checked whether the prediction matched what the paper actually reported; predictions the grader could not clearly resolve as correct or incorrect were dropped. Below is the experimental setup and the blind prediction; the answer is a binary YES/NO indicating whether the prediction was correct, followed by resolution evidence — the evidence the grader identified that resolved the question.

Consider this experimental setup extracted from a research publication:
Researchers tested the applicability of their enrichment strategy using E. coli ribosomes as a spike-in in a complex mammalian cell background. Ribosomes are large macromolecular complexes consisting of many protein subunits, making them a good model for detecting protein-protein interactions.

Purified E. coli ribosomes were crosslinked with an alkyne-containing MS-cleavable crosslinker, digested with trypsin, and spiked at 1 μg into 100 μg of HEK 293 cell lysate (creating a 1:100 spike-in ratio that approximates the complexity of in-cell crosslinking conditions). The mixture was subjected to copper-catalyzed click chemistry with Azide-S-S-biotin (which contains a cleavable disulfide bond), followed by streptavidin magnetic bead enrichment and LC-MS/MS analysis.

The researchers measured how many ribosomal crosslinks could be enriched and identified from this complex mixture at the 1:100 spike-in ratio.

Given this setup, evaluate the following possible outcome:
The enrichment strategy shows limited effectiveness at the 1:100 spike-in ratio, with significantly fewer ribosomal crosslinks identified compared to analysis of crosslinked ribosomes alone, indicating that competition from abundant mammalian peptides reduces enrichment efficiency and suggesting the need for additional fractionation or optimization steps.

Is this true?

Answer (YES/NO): YES